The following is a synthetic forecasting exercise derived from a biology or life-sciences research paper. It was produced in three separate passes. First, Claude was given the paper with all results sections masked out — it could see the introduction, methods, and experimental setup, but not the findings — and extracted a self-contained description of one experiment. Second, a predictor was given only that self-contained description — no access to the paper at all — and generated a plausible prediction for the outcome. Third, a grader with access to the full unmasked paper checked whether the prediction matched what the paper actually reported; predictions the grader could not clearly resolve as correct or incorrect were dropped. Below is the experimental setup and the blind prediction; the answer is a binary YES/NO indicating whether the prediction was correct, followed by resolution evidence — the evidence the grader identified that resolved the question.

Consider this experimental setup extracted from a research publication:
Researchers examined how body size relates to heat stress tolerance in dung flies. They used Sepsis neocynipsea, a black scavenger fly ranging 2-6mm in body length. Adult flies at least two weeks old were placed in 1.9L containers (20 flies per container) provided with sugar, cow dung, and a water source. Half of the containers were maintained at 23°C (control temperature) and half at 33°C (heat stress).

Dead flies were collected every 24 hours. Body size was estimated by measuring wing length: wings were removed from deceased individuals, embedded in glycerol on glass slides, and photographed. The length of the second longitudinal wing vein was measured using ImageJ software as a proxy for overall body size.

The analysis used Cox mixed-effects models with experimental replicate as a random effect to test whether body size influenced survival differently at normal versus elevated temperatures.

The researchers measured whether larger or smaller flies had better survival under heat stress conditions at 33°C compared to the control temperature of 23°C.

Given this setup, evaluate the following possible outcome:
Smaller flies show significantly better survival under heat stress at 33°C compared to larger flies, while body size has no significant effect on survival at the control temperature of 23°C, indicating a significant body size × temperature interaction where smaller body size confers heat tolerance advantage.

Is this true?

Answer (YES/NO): NO